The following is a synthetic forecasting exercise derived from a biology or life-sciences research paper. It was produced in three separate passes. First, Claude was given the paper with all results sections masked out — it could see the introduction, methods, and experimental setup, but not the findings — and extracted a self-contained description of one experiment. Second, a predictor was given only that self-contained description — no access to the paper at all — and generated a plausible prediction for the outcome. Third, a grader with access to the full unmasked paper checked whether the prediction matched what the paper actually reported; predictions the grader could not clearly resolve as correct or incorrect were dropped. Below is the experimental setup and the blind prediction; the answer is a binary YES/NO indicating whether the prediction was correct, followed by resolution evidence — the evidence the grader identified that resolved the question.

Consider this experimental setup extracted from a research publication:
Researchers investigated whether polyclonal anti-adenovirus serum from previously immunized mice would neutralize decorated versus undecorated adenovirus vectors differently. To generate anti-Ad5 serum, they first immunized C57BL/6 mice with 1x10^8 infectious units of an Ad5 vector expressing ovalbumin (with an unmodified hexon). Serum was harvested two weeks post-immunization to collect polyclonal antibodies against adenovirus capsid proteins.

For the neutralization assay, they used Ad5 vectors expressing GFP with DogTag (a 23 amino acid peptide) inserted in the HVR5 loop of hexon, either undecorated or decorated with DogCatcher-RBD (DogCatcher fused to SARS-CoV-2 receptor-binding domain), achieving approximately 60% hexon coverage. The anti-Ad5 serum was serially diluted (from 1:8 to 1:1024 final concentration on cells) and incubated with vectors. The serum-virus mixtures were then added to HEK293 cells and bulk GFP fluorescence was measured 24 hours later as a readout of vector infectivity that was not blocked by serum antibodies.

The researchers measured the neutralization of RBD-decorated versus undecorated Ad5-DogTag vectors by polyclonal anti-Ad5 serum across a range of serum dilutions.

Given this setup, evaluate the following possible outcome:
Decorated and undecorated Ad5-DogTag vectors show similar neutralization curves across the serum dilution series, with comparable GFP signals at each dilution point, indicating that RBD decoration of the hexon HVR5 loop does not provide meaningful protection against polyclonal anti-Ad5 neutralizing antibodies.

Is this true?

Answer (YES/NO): NO